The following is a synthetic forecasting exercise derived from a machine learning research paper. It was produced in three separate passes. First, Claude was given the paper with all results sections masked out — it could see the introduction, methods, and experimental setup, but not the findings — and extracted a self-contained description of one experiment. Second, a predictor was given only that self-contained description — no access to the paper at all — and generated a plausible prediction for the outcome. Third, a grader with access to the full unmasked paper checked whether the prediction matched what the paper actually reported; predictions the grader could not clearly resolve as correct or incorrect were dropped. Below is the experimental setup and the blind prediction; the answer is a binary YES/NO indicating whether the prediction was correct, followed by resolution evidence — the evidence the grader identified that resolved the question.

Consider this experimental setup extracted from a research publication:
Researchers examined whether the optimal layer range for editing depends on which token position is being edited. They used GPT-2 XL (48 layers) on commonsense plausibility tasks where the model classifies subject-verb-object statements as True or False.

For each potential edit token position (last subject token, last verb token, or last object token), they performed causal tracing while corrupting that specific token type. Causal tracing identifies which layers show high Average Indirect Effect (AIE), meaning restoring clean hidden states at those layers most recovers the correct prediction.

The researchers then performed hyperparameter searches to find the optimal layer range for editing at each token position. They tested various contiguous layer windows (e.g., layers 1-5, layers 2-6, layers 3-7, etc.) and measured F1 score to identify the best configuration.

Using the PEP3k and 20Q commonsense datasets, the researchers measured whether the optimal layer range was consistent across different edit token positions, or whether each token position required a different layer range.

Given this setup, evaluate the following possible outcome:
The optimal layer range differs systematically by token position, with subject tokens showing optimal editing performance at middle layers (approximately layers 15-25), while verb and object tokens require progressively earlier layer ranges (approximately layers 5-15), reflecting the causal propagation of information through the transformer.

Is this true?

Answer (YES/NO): NO